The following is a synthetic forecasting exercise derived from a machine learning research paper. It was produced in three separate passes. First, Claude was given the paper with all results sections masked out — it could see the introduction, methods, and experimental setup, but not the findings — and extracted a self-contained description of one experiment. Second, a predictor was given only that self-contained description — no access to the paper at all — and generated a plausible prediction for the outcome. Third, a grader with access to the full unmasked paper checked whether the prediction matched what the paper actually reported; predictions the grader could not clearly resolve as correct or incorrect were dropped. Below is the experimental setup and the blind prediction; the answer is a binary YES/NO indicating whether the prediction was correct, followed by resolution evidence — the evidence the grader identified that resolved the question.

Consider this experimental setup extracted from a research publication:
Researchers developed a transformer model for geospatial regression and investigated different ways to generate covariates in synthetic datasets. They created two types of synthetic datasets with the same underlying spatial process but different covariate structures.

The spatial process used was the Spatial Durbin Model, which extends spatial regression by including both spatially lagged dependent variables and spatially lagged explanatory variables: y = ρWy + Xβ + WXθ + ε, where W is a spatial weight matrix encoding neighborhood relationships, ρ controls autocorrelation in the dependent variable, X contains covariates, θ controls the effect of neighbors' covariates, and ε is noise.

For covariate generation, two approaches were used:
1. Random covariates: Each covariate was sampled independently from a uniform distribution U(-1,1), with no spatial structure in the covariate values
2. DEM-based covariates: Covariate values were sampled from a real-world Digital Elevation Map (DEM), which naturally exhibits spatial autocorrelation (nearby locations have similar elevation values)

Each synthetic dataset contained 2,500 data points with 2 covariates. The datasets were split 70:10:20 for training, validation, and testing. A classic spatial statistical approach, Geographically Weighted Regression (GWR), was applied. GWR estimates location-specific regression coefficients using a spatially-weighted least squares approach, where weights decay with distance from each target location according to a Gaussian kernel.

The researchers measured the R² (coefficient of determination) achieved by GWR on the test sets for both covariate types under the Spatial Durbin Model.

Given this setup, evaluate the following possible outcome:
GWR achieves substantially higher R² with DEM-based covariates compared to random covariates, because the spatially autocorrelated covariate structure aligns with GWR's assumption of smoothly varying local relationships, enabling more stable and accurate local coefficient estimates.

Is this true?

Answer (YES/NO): YES